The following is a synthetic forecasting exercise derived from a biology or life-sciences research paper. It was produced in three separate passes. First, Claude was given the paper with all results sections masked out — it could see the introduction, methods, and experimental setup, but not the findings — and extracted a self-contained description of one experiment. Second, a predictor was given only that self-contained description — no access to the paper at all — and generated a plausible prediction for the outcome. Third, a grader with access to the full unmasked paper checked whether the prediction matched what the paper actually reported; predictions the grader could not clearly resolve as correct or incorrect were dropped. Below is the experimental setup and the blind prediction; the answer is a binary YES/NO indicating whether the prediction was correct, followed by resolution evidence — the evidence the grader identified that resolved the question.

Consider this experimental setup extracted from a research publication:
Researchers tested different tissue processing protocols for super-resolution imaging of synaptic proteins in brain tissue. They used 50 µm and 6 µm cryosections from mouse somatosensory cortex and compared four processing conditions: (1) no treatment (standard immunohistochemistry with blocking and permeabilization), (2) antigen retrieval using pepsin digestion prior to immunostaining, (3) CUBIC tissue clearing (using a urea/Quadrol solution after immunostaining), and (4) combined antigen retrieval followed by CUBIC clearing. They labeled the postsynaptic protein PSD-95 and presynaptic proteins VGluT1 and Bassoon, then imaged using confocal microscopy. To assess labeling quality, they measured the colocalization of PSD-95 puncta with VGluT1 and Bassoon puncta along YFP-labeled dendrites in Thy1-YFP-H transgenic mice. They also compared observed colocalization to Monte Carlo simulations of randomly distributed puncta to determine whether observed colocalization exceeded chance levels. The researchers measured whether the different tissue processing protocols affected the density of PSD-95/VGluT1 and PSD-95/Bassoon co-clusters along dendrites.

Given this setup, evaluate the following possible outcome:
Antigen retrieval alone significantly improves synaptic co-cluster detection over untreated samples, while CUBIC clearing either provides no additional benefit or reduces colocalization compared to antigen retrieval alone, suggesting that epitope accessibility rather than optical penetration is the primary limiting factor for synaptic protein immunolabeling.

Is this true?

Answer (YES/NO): NO